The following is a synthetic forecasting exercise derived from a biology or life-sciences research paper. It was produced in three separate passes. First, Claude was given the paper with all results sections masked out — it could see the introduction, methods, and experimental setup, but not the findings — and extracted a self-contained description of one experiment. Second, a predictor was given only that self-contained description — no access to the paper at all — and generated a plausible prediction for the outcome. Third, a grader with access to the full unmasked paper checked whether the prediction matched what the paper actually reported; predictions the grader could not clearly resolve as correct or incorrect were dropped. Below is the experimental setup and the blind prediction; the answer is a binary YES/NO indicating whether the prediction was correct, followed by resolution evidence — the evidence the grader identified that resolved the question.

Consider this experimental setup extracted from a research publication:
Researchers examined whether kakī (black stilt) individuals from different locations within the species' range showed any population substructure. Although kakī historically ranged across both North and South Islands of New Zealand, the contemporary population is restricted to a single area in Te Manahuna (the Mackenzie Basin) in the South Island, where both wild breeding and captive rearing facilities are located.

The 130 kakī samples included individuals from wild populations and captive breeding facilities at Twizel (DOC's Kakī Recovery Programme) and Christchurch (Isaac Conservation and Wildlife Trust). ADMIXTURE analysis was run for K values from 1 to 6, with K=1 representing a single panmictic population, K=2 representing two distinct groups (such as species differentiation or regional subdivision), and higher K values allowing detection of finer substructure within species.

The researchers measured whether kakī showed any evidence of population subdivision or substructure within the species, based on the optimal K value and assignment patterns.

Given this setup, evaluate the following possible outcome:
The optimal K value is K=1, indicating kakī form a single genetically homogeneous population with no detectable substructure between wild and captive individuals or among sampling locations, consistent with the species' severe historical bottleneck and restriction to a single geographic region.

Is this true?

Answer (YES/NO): NO